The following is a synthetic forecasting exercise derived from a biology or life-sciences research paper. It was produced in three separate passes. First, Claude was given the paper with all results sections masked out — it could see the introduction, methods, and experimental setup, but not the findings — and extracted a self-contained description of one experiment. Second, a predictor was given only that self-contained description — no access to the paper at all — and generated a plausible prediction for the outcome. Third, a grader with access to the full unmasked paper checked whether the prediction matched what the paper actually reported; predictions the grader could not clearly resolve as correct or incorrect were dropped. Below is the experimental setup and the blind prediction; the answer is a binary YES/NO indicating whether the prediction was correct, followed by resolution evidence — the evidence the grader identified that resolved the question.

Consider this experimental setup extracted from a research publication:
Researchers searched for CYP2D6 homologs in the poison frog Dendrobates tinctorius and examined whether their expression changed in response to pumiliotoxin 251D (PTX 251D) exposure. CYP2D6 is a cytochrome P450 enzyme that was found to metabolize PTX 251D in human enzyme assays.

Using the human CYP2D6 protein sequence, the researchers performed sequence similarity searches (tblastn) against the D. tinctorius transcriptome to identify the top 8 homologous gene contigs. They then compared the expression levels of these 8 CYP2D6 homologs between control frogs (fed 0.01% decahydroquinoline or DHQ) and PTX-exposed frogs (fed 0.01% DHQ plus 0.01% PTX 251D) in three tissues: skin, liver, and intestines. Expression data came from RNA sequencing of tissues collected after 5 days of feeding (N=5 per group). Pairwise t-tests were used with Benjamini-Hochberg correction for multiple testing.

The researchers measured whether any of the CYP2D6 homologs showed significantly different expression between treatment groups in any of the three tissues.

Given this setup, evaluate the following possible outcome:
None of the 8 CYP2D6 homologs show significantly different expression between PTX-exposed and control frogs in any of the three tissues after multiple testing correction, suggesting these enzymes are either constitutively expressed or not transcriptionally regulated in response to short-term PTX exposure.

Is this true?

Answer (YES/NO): NO